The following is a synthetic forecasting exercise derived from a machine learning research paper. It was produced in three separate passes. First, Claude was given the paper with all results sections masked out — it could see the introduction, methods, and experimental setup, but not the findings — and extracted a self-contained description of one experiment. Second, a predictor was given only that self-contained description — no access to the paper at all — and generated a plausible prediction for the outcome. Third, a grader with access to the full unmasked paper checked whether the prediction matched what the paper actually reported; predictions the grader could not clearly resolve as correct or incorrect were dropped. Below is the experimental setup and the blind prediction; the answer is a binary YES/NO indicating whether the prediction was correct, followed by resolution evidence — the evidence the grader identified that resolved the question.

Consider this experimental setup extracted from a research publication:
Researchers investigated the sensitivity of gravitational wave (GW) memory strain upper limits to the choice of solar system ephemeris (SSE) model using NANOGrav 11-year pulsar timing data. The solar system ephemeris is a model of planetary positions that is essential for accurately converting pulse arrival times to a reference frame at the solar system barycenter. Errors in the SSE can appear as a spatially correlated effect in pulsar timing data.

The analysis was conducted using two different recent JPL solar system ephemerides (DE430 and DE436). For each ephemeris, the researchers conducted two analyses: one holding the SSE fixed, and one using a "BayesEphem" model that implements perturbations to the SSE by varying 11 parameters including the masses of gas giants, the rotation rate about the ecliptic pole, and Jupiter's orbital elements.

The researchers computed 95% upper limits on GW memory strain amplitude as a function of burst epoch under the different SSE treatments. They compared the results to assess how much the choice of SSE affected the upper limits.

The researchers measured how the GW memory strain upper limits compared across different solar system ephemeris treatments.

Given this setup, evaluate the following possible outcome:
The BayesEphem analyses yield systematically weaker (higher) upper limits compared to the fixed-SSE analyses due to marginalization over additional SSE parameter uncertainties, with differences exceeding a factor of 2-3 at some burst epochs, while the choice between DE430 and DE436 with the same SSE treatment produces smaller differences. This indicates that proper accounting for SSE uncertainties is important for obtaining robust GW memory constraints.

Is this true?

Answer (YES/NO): NO